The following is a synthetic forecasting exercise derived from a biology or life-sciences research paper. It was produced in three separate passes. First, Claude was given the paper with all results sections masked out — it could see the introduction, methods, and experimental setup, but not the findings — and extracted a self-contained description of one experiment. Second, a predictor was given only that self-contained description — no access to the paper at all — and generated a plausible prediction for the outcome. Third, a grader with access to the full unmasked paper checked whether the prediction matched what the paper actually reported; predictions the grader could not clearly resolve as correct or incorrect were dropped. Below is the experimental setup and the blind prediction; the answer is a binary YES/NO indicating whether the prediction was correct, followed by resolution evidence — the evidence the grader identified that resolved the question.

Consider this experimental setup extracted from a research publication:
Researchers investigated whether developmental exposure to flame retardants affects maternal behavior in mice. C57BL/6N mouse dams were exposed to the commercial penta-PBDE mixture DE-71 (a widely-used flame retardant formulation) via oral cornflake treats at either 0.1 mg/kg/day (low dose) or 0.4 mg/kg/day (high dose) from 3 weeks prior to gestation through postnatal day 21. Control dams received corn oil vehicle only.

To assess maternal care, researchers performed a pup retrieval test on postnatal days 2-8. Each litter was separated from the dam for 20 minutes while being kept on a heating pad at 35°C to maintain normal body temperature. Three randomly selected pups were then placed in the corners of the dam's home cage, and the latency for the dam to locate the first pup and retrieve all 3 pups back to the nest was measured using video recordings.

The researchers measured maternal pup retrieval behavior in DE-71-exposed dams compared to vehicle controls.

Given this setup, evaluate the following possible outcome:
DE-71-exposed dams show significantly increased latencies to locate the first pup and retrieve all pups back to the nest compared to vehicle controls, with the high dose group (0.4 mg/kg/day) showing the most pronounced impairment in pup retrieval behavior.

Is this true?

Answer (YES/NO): NO